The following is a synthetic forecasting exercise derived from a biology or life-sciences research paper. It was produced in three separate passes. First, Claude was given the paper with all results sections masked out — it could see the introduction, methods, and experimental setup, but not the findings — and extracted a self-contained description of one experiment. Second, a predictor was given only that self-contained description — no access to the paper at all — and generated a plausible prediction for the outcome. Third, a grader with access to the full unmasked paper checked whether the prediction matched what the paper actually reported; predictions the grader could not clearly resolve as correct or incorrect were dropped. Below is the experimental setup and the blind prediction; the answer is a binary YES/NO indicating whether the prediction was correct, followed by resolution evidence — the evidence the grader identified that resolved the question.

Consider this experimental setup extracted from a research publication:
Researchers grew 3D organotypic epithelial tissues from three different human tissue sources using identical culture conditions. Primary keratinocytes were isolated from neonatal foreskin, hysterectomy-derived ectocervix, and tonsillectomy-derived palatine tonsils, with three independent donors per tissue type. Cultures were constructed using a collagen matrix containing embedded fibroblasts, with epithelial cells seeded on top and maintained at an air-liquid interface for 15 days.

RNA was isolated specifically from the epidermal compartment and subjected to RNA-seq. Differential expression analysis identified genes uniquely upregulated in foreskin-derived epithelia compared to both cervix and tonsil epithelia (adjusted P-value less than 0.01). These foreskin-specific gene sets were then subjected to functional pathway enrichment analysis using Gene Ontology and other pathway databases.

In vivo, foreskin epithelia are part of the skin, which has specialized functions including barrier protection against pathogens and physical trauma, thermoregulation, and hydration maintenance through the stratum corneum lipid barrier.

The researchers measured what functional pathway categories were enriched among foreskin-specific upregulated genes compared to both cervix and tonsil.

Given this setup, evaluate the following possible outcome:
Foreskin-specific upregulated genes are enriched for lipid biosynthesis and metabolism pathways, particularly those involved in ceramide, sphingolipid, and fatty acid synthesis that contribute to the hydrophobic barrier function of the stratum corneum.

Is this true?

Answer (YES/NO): NO